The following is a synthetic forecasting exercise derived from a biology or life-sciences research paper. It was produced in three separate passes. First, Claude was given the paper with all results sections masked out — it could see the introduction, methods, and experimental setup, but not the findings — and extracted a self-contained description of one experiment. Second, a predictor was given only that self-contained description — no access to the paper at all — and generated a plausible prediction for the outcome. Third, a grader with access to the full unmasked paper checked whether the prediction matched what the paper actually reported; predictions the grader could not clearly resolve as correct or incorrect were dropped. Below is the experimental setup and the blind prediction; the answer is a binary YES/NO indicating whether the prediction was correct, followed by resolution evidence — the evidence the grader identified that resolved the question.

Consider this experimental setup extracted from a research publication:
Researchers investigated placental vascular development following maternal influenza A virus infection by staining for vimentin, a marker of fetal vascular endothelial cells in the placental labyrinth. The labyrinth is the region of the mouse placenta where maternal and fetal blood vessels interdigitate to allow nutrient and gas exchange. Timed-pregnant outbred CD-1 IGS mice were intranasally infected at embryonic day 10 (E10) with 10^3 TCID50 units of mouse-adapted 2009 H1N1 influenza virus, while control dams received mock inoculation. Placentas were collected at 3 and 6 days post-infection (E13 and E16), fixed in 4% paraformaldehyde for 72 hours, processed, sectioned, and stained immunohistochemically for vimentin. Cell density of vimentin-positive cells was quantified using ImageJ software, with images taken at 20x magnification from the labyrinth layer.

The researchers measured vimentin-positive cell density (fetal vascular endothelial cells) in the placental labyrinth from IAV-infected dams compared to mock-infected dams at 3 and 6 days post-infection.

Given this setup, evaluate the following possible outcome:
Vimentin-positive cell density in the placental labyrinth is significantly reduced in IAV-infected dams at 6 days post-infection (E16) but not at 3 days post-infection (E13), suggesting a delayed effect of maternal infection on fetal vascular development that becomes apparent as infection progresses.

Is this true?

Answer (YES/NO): NO